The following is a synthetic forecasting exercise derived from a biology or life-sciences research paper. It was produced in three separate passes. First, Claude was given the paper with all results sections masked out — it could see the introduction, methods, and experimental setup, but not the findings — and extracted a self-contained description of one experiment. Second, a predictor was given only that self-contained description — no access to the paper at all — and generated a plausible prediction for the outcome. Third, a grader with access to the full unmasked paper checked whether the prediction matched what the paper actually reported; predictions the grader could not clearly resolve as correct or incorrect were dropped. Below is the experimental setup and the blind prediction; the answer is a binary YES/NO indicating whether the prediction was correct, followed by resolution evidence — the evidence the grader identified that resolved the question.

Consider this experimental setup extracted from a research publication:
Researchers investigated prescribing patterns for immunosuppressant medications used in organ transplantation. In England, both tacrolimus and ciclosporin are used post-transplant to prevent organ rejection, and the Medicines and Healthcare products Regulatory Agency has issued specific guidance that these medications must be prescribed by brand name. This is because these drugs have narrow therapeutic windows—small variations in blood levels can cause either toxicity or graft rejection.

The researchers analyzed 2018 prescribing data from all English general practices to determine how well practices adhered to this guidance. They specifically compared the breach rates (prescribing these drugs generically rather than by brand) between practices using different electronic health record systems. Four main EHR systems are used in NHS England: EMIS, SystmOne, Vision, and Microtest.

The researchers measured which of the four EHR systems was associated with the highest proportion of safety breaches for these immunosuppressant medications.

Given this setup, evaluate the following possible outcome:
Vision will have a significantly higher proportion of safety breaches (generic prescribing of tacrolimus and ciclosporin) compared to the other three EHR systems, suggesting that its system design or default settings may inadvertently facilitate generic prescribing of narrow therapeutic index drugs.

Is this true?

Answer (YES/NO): NO